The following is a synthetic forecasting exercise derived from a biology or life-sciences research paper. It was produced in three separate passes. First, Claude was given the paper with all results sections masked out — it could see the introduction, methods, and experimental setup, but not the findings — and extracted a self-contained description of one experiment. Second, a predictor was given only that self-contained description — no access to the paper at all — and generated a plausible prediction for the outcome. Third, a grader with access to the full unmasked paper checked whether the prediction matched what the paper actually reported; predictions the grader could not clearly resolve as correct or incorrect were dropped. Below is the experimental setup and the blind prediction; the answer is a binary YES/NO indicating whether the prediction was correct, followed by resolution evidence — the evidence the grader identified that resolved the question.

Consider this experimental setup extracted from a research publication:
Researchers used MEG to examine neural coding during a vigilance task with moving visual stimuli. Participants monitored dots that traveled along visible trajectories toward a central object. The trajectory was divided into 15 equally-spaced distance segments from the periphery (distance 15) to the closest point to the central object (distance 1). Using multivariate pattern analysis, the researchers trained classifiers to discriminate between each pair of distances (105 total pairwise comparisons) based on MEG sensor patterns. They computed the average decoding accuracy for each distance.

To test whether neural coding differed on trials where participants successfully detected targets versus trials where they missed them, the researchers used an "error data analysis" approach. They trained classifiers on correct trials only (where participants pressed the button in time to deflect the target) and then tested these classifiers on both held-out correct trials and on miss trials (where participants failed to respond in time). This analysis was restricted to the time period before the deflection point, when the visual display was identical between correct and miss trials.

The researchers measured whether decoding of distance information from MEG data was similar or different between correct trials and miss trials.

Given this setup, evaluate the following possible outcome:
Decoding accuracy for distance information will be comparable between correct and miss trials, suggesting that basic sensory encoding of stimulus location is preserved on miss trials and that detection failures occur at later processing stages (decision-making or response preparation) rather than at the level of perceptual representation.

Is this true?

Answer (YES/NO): NO